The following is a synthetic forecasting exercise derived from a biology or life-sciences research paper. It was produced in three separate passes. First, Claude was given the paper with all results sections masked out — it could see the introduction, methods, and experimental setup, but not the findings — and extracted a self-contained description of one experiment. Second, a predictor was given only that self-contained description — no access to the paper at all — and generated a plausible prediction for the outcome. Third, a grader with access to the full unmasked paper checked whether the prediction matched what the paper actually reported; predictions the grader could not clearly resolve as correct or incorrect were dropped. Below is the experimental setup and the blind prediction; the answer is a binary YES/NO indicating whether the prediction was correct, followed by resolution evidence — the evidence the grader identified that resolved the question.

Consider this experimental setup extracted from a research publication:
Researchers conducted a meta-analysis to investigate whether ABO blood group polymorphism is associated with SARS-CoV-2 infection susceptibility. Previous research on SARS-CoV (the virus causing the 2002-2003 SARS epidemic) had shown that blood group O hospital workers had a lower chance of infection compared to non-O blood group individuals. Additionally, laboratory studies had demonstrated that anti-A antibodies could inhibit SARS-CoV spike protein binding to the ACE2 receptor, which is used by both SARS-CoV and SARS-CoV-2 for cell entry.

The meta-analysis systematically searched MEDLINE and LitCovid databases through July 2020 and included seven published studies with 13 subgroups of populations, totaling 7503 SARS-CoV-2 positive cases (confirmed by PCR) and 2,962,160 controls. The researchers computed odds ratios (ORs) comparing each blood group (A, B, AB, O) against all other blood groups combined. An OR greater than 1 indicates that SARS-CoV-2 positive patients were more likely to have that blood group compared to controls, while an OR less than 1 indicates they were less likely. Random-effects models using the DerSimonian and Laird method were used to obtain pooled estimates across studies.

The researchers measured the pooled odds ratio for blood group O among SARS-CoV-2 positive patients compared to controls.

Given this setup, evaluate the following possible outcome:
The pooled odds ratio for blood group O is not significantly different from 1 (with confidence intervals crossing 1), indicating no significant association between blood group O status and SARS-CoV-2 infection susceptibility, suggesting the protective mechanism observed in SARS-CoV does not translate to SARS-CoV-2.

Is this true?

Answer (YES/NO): NO